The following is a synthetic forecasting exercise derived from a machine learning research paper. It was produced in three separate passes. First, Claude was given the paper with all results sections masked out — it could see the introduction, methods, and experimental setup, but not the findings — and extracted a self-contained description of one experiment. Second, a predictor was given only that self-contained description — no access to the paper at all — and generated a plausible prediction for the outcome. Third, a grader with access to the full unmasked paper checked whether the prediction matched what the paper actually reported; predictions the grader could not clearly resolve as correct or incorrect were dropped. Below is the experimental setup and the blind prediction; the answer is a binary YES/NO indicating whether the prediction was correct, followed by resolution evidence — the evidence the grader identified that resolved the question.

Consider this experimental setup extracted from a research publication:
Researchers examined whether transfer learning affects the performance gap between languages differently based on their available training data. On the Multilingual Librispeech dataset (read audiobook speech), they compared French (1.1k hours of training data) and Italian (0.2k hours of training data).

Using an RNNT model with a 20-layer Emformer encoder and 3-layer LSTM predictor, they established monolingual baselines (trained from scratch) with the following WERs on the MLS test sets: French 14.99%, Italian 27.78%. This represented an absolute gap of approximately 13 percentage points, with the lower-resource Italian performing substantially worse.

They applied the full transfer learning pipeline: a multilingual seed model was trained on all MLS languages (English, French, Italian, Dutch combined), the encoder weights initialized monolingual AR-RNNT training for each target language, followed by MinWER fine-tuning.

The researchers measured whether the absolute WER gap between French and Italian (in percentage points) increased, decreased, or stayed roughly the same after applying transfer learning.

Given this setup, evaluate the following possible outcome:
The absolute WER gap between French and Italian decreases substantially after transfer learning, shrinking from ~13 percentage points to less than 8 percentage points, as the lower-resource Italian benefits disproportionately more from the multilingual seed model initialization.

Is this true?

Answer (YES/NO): YES